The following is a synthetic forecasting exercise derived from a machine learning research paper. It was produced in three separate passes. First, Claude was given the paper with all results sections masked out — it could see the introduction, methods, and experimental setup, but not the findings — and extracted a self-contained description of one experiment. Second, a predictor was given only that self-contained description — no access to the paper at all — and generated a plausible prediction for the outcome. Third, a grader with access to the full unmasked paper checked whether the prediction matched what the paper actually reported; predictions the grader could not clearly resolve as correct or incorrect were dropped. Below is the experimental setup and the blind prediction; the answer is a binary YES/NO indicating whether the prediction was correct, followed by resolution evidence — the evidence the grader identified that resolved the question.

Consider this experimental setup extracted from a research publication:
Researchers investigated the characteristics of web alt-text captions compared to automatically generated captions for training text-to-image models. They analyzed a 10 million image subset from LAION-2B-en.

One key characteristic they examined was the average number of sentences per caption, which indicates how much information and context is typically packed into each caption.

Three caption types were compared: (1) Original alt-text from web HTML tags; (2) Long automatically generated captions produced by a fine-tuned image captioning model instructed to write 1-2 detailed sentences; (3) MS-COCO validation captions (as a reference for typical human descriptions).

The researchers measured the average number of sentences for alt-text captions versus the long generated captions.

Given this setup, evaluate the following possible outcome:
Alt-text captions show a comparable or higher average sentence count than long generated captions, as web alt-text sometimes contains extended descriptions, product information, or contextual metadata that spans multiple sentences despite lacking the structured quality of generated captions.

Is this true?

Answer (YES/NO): NO